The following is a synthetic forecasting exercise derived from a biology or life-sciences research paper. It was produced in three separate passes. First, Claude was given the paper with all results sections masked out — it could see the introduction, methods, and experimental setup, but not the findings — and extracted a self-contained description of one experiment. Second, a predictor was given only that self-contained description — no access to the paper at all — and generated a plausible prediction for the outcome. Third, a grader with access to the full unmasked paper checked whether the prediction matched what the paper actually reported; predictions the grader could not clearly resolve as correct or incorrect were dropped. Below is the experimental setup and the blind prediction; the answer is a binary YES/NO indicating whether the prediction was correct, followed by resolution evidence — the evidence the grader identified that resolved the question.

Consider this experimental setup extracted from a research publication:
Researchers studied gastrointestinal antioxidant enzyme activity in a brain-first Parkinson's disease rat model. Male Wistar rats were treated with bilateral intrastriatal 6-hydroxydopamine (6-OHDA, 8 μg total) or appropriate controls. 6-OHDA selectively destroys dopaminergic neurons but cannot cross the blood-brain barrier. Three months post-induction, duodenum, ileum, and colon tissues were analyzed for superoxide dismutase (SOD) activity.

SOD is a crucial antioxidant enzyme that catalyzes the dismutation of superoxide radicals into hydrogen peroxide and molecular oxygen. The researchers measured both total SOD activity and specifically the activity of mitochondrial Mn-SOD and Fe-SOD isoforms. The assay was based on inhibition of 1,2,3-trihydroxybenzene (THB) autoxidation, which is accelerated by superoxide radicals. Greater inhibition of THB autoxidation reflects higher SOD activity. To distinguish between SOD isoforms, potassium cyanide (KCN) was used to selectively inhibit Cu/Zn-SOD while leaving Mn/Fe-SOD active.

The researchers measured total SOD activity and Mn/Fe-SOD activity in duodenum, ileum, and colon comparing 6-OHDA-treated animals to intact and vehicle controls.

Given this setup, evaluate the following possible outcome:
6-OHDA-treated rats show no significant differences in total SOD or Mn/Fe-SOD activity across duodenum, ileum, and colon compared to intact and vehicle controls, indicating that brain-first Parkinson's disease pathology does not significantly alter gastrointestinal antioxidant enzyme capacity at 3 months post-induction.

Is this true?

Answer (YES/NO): YES